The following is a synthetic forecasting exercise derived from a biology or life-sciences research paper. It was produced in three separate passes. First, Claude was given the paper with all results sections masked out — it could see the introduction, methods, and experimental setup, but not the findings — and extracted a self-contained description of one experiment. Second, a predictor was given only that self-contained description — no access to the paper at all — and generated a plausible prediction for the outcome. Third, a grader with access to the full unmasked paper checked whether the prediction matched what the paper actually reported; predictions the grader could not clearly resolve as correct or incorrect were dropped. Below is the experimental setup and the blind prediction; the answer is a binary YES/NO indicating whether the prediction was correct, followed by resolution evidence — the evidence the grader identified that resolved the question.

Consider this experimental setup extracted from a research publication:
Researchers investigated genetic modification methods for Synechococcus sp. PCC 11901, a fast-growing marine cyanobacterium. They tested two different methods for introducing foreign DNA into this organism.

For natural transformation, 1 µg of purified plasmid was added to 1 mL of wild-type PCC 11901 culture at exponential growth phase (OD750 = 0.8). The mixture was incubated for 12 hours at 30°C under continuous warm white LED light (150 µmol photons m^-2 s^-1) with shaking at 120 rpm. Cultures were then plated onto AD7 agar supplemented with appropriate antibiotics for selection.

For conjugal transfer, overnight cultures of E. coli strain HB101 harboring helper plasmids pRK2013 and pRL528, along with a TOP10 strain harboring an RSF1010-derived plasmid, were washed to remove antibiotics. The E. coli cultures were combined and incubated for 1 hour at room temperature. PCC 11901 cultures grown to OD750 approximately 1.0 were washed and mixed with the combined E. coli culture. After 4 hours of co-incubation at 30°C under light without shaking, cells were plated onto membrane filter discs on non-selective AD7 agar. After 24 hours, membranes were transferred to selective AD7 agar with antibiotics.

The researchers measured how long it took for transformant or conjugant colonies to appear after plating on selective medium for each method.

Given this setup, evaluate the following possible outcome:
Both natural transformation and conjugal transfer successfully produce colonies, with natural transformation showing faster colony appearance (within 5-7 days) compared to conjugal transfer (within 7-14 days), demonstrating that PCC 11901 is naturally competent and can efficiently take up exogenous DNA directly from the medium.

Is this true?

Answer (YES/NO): NO